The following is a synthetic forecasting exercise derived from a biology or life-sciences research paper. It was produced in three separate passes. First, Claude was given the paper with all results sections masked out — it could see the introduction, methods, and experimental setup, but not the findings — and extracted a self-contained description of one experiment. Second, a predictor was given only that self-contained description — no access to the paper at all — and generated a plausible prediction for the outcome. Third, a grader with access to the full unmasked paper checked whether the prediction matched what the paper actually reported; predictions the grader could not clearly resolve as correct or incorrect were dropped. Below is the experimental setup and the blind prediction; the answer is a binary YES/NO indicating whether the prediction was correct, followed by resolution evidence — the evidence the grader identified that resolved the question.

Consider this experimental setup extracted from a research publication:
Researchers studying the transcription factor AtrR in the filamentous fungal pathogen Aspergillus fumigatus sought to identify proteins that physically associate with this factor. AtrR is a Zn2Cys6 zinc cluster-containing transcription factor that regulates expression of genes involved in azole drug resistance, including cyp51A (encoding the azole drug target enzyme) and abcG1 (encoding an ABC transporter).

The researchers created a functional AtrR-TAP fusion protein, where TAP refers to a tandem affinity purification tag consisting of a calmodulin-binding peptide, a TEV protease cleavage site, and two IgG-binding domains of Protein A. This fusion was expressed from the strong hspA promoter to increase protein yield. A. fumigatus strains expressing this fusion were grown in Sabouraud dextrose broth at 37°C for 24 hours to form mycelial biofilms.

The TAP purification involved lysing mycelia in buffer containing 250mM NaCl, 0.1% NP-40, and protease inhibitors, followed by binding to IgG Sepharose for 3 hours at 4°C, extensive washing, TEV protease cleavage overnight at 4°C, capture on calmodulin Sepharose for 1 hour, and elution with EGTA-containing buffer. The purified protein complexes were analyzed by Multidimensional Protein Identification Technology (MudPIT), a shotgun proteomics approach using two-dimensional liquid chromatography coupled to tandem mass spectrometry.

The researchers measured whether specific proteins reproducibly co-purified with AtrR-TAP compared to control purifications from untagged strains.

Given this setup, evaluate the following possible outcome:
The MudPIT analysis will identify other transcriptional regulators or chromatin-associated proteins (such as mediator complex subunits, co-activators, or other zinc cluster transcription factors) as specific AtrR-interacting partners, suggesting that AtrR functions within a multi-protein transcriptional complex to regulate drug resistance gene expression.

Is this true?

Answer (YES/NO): YES